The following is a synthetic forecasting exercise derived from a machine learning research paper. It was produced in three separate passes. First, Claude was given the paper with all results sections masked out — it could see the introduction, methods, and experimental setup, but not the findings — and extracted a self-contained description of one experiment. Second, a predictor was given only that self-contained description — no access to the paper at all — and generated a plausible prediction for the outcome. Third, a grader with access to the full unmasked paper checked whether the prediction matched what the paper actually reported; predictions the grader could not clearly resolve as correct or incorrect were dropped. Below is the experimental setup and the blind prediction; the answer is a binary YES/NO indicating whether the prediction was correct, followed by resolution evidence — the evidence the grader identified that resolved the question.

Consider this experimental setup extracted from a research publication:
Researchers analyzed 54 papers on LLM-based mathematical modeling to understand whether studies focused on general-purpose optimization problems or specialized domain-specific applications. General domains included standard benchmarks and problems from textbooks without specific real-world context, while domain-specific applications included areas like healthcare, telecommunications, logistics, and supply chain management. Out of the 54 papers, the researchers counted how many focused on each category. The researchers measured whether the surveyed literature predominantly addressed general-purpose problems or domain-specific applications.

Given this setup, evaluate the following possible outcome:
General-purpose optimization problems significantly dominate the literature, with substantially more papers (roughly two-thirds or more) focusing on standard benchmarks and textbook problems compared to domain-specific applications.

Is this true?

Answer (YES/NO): YES